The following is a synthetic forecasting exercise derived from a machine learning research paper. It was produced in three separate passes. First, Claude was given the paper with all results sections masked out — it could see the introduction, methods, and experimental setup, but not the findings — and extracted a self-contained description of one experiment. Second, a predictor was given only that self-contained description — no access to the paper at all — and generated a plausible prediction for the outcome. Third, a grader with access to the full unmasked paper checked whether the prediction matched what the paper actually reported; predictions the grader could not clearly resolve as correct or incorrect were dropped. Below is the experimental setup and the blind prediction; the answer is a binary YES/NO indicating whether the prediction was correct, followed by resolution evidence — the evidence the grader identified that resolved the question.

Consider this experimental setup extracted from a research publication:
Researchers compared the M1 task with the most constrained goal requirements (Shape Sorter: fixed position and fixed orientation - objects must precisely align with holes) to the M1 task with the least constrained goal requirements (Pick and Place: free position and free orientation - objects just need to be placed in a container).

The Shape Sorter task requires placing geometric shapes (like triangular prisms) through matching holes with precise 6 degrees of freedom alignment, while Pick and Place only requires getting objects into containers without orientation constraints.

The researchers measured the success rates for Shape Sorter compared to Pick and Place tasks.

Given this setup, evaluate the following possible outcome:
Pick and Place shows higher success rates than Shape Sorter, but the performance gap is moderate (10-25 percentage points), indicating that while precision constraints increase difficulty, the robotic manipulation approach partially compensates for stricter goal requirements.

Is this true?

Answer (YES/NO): YES